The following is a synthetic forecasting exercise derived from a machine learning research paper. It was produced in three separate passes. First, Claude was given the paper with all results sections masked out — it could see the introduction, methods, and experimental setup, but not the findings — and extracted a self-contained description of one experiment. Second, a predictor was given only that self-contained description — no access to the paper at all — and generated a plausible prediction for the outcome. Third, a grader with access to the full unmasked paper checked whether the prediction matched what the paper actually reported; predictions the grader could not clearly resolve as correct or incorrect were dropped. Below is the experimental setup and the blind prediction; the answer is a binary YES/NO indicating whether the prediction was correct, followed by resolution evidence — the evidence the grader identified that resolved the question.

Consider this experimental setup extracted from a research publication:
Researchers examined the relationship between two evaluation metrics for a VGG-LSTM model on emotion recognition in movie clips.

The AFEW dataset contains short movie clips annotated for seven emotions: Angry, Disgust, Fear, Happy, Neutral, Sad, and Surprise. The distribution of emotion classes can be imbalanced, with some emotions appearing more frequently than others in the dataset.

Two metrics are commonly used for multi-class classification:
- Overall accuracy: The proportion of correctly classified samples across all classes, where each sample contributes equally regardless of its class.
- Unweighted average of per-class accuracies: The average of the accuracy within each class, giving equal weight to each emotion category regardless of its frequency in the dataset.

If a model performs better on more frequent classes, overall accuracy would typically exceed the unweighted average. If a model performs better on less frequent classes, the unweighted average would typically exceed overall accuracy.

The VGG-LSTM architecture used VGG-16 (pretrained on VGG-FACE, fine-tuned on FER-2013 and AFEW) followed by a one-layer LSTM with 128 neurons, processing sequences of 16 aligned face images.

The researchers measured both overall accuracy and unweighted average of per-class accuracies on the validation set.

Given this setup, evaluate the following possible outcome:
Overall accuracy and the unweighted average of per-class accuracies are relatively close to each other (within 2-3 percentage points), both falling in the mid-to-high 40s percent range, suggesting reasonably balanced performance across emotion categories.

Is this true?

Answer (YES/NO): YES